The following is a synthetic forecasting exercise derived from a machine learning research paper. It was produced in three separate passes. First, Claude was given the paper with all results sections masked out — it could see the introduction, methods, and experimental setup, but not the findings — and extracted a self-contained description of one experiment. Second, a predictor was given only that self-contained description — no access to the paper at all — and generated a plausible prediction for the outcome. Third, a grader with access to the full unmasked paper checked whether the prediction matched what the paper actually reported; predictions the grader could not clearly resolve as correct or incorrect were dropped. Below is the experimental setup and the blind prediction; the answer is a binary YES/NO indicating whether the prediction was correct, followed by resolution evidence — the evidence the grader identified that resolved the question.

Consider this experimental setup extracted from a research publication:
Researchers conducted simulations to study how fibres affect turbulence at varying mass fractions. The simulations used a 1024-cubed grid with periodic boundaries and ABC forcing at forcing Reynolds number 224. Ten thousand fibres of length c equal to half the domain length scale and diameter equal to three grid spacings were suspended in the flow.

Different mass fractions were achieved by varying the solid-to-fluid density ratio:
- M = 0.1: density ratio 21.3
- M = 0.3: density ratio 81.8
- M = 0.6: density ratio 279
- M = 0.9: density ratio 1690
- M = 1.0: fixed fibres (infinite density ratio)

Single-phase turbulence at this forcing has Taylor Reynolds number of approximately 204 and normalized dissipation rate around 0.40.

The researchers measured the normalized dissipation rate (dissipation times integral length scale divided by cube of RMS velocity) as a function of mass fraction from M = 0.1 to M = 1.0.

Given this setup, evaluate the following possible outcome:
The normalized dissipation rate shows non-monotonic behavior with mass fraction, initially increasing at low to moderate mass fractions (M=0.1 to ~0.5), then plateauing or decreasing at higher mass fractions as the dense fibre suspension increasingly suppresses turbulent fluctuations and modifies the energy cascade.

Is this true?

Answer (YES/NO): NO